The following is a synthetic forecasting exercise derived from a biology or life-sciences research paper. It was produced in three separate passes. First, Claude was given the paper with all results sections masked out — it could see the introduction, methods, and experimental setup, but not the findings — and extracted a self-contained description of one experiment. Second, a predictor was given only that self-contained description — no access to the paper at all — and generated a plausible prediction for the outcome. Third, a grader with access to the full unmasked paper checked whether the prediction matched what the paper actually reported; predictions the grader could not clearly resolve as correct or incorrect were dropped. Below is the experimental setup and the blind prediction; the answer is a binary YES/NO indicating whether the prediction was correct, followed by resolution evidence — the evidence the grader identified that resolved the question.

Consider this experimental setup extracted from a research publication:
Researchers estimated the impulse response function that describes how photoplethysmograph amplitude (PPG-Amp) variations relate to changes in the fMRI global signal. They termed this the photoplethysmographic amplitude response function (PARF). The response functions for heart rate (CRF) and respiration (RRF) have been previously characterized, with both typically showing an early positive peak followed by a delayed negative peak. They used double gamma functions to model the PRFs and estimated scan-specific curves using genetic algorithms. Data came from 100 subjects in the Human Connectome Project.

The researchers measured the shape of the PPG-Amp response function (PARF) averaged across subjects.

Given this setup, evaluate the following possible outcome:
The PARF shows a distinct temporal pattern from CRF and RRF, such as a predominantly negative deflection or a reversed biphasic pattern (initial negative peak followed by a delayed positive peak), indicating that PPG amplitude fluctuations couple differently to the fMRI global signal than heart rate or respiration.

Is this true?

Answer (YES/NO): YES